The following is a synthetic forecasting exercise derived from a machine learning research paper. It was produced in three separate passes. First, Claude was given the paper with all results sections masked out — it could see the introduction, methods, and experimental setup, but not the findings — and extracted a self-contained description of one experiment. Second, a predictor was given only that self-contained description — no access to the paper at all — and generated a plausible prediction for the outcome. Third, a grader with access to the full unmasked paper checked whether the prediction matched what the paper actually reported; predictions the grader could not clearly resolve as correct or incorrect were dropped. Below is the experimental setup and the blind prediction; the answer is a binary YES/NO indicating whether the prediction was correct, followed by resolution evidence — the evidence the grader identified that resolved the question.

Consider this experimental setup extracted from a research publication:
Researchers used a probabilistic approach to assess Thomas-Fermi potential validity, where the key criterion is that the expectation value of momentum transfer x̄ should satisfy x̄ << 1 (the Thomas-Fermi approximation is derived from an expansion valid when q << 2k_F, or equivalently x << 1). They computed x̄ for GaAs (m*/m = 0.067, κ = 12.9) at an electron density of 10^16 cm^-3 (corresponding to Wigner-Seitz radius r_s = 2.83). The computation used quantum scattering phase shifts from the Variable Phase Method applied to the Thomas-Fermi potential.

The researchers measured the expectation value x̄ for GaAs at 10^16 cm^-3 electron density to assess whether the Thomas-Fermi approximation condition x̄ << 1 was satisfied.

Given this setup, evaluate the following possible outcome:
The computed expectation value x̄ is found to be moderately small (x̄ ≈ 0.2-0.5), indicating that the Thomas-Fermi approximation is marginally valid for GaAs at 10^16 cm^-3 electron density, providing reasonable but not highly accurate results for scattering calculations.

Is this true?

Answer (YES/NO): NO